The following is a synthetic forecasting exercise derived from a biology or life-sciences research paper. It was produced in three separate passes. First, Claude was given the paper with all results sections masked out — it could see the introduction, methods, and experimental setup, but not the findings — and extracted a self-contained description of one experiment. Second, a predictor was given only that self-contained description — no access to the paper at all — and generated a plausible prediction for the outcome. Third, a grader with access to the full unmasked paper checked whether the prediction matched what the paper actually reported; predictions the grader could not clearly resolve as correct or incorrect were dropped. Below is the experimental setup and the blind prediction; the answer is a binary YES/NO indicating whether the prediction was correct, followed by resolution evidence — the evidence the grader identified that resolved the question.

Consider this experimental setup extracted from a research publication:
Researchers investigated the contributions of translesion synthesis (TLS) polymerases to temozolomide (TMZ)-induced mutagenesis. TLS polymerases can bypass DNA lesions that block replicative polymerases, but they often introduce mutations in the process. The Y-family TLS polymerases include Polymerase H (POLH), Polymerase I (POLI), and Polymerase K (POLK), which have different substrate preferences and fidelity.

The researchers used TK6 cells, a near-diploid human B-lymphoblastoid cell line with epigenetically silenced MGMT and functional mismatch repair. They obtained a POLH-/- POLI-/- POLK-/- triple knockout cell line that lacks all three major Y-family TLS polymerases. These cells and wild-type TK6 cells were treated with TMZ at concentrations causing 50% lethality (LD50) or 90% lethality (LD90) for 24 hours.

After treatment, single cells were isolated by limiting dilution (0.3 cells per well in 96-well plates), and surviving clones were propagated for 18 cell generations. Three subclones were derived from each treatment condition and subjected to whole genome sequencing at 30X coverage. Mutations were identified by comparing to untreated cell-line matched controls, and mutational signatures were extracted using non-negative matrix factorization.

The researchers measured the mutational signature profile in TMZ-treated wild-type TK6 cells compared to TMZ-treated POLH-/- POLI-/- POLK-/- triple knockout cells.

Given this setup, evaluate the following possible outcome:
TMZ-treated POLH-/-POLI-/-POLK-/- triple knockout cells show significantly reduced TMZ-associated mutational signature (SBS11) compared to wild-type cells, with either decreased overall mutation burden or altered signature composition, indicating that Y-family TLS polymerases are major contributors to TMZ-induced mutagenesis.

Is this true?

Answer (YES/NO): NO